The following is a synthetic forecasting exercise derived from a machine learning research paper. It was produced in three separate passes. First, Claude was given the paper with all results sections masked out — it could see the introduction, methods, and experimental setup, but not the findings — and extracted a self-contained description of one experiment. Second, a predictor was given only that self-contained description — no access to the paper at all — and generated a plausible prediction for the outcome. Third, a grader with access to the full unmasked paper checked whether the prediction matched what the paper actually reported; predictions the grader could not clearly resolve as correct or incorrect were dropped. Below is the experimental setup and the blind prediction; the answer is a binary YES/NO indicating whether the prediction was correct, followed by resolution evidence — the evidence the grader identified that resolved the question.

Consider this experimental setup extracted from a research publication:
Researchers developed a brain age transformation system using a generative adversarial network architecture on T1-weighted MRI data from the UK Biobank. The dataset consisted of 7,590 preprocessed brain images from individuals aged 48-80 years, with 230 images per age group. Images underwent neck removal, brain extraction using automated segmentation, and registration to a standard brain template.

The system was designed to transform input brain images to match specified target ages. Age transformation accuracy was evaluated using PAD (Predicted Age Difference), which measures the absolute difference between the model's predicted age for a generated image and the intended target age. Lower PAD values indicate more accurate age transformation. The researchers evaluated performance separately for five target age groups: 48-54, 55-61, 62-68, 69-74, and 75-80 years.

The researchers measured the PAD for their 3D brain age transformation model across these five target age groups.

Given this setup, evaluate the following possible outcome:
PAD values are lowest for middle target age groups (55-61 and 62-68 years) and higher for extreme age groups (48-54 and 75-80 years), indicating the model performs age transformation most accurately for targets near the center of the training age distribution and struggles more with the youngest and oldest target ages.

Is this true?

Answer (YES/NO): YES